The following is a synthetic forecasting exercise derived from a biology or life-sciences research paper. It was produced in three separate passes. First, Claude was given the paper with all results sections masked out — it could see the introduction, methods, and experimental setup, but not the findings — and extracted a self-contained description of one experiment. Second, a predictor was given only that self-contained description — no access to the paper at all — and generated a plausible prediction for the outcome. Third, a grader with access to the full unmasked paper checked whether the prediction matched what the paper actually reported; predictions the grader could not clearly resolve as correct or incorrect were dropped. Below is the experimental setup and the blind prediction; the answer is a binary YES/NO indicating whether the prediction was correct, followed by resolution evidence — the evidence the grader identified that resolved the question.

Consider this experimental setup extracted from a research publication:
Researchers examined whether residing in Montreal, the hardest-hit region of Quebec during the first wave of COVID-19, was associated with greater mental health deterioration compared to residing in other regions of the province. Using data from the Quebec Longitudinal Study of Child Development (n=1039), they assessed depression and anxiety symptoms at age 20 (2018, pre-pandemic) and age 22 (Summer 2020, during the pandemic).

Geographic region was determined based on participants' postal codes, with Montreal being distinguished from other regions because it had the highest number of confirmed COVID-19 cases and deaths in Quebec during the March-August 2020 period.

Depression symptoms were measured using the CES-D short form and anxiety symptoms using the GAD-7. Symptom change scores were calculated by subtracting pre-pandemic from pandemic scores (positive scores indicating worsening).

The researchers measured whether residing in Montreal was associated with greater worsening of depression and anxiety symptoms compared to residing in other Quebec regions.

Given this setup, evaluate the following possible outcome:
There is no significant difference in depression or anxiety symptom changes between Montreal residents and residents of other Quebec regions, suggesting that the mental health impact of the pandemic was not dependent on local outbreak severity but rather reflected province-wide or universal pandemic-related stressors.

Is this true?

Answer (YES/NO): YES